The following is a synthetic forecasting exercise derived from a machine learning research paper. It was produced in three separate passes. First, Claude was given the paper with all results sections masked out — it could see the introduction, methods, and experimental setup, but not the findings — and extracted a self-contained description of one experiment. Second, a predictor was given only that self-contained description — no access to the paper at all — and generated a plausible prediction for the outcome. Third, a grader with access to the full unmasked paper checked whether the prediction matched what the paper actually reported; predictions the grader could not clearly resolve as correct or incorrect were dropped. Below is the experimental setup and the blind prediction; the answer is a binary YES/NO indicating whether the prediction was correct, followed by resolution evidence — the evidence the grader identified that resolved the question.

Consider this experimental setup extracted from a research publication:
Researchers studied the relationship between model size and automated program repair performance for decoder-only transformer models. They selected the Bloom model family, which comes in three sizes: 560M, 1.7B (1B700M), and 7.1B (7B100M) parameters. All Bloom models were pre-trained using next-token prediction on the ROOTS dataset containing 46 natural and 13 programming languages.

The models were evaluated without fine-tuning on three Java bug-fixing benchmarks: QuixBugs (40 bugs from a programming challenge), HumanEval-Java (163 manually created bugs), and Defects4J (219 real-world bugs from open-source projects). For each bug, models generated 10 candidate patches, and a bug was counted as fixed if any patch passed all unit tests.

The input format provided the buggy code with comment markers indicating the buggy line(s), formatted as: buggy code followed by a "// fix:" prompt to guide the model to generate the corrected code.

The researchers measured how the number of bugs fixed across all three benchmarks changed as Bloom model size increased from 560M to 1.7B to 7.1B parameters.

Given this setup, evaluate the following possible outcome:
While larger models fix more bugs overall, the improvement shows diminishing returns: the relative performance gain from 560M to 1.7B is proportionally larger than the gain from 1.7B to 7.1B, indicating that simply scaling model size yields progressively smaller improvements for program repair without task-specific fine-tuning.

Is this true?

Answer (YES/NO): NO